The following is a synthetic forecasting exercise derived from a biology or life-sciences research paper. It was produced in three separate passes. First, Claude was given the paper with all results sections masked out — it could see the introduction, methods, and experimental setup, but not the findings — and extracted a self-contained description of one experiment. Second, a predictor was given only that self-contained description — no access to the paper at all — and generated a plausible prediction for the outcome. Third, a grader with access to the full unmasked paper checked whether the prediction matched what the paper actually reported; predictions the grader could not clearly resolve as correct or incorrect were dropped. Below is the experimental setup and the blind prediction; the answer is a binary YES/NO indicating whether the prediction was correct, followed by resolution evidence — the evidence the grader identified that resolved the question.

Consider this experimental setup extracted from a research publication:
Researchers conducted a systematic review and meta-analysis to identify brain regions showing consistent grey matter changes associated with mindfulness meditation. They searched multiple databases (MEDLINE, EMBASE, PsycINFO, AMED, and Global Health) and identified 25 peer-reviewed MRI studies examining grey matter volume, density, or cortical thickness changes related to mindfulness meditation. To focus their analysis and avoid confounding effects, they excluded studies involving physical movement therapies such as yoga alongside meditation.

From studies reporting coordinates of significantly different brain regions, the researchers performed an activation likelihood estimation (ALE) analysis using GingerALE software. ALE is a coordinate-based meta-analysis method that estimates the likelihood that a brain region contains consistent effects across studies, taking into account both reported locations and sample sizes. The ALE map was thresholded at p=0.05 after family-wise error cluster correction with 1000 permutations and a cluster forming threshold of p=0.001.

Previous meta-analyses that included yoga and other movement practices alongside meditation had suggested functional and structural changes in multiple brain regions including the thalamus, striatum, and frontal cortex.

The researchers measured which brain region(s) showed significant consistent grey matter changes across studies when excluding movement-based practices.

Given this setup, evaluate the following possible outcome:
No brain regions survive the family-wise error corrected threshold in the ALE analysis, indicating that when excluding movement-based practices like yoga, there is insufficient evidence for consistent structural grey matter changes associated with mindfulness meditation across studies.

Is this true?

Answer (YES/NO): NO